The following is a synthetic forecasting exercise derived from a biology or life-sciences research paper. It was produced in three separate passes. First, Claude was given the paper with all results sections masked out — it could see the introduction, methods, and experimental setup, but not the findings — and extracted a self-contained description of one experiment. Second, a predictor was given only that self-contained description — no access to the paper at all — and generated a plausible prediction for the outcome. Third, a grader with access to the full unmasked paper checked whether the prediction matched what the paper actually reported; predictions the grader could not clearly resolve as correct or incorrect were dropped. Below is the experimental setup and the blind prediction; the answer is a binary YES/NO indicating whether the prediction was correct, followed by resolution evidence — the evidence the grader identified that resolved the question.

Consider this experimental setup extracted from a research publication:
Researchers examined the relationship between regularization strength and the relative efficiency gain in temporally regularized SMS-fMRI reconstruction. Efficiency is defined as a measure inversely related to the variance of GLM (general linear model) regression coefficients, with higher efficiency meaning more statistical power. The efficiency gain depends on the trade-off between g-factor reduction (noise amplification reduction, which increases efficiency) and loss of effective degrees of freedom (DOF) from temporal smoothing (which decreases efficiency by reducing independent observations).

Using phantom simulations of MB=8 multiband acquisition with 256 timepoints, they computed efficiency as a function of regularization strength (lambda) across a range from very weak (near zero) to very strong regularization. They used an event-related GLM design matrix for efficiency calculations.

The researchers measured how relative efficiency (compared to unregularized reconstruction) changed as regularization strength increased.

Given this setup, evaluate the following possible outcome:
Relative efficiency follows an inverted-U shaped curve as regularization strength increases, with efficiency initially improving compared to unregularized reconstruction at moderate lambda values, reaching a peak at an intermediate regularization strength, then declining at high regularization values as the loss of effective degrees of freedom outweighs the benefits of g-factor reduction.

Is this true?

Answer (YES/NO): YES